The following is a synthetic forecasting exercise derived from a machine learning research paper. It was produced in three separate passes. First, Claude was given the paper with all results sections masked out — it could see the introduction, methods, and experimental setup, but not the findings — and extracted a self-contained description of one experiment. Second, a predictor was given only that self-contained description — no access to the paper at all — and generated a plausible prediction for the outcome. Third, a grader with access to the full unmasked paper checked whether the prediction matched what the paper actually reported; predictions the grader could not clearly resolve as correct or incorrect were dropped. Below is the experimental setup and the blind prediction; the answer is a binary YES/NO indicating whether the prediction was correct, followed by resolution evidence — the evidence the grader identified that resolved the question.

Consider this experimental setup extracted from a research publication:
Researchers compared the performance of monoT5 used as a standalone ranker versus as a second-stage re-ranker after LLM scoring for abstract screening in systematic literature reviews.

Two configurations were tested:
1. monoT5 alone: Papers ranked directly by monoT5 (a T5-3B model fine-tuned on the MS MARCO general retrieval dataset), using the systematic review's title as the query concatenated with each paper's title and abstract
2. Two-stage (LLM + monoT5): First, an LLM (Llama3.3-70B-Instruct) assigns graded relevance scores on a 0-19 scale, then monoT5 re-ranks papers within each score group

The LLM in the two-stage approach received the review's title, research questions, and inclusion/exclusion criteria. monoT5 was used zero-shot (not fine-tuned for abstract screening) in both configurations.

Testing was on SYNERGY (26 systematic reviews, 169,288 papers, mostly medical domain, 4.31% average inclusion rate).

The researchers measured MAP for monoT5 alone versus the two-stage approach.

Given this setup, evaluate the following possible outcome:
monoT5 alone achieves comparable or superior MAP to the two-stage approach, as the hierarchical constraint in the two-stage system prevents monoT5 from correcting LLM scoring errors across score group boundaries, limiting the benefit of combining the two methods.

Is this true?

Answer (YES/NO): NO